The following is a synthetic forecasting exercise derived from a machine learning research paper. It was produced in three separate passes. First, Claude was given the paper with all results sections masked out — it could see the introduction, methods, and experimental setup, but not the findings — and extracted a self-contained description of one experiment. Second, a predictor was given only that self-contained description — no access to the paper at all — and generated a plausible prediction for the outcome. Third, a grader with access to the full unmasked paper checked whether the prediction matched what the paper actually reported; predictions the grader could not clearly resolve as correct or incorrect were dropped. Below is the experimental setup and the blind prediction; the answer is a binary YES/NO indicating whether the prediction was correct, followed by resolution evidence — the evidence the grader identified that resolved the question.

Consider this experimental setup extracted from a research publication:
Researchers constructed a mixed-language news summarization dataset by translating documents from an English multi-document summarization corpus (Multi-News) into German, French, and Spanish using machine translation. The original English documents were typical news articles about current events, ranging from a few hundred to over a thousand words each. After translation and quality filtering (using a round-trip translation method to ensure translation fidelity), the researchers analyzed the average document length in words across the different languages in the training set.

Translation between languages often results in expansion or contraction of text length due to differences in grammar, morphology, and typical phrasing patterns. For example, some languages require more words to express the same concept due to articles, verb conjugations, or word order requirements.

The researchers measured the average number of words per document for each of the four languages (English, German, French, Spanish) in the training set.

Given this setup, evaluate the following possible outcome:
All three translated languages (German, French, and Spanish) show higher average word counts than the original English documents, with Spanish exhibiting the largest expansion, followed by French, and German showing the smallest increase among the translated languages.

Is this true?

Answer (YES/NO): YES